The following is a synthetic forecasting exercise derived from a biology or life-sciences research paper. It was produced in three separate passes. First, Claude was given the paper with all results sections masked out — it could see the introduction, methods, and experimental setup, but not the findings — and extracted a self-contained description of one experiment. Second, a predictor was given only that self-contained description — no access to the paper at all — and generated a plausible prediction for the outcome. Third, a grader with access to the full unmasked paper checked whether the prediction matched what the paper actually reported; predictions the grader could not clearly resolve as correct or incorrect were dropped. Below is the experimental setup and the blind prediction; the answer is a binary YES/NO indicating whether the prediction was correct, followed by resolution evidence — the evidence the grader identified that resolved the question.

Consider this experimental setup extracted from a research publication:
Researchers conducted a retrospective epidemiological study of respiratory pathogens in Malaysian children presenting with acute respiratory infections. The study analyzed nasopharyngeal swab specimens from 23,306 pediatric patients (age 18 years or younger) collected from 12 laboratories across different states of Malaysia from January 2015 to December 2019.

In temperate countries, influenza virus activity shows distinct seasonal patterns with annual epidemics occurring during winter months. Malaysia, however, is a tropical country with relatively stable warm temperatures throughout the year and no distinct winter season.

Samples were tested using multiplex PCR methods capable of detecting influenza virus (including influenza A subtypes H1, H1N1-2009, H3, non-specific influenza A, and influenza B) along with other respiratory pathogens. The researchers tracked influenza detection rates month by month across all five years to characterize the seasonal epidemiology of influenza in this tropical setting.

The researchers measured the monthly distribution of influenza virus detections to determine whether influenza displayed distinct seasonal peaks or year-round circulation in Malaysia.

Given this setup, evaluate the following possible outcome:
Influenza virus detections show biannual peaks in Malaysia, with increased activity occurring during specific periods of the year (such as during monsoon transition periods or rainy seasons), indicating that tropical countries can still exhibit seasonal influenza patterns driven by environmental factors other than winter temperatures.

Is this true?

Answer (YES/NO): NO